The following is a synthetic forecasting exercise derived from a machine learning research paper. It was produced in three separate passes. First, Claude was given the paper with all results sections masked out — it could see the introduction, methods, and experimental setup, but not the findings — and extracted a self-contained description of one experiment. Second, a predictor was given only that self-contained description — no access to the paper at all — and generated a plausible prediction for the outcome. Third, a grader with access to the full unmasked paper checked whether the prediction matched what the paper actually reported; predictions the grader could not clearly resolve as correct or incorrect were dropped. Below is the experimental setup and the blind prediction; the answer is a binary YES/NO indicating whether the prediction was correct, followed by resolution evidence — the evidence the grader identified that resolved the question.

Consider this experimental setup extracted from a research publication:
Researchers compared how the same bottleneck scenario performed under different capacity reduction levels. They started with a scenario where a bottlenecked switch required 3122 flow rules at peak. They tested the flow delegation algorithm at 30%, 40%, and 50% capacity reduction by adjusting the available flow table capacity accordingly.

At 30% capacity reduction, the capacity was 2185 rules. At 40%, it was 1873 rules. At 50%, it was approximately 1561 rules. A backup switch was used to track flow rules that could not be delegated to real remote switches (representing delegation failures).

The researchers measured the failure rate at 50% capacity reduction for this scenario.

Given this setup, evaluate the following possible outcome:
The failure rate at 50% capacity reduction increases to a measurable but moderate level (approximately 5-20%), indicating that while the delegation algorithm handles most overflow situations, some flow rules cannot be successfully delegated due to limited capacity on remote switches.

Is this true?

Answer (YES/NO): NO